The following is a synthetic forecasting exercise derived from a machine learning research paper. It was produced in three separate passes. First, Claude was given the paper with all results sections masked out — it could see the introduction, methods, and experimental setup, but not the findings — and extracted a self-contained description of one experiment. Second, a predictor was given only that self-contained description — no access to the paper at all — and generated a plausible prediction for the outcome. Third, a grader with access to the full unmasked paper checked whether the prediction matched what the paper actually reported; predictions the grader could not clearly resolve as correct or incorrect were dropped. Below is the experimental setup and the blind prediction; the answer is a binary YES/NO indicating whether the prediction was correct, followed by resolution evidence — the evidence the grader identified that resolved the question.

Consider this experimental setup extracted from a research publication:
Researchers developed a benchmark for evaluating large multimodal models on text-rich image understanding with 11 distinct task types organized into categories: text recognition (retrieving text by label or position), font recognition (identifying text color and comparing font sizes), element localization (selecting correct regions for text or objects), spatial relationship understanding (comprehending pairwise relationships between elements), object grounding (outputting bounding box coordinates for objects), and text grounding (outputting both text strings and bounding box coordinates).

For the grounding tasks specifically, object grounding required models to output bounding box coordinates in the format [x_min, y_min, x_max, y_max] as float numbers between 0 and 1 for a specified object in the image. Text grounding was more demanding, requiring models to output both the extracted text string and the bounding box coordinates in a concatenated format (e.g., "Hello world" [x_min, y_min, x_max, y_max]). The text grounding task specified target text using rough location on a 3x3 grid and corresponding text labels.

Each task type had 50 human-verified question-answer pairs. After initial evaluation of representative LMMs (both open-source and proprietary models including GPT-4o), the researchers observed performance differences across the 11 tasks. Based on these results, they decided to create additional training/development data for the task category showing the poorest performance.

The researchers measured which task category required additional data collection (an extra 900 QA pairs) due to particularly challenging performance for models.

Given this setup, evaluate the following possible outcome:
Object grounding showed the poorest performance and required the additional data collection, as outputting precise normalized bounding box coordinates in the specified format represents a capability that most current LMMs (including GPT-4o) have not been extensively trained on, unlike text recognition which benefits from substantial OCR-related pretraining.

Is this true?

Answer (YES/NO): NO